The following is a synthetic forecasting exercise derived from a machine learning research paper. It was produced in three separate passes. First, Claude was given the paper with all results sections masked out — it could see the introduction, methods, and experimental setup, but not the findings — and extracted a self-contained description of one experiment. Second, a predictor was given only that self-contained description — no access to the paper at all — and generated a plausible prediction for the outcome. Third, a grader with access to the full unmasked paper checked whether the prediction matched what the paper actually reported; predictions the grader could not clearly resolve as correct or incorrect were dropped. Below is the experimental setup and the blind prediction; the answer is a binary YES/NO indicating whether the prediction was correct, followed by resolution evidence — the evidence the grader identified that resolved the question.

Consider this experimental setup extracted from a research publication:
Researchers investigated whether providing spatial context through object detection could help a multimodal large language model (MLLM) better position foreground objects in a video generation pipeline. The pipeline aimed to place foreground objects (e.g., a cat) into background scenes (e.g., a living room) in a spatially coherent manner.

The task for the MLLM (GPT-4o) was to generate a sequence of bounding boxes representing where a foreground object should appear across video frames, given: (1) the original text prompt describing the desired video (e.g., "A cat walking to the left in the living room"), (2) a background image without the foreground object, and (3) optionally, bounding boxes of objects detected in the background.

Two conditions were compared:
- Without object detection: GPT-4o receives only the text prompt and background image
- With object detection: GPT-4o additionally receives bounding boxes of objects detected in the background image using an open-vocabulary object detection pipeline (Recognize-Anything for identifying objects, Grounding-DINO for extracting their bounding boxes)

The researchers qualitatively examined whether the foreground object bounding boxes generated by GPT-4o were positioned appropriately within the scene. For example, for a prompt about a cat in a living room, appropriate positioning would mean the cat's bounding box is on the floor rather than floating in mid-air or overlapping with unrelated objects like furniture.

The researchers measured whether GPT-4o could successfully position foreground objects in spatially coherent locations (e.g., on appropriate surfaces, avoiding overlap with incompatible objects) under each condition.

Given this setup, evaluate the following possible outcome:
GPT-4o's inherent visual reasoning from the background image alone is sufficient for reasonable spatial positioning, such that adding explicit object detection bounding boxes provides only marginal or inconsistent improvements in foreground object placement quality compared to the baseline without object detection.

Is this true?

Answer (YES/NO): NO